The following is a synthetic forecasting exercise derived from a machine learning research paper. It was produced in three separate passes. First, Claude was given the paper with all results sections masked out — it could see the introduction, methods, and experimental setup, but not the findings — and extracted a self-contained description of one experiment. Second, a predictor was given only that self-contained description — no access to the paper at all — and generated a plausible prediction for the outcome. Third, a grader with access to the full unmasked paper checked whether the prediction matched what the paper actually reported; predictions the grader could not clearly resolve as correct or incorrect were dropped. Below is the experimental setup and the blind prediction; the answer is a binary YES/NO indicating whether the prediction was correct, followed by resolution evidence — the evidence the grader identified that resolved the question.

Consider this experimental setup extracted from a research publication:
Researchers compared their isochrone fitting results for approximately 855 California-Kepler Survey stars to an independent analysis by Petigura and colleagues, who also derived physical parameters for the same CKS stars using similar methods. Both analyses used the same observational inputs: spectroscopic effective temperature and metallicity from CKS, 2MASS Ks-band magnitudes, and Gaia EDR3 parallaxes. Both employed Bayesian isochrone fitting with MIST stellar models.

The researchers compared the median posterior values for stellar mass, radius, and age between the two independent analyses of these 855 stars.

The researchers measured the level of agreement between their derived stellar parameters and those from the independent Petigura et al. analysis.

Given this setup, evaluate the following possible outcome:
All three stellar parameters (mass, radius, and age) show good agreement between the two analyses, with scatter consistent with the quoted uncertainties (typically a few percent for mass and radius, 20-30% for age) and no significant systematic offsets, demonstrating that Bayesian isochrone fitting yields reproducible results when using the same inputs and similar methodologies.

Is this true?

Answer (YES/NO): YES